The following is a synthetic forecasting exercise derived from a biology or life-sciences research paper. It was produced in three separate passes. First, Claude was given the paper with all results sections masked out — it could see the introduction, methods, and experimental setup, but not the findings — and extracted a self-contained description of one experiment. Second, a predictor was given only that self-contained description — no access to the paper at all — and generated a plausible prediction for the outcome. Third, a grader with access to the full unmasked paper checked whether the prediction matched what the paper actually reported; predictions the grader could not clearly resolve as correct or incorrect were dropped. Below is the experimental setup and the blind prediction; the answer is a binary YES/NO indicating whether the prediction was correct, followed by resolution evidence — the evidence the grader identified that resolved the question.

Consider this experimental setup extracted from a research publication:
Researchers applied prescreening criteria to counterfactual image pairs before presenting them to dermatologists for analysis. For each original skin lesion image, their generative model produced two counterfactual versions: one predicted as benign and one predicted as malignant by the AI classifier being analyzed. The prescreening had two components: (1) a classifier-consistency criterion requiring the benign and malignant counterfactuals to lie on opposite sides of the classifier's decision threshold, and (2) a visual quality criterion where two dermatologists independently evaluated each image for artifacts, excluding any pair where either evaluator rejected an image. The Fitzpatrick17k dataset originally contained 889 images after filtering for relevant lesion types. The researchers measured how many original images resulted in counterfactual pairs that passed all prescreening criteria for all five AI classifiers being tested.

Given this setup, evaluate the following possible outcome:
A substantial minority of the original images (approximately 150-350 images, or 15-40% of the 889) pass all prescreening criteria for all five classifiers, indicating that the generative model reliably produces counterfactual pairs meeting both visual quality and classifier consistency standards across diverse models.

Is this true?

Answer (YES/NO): NO